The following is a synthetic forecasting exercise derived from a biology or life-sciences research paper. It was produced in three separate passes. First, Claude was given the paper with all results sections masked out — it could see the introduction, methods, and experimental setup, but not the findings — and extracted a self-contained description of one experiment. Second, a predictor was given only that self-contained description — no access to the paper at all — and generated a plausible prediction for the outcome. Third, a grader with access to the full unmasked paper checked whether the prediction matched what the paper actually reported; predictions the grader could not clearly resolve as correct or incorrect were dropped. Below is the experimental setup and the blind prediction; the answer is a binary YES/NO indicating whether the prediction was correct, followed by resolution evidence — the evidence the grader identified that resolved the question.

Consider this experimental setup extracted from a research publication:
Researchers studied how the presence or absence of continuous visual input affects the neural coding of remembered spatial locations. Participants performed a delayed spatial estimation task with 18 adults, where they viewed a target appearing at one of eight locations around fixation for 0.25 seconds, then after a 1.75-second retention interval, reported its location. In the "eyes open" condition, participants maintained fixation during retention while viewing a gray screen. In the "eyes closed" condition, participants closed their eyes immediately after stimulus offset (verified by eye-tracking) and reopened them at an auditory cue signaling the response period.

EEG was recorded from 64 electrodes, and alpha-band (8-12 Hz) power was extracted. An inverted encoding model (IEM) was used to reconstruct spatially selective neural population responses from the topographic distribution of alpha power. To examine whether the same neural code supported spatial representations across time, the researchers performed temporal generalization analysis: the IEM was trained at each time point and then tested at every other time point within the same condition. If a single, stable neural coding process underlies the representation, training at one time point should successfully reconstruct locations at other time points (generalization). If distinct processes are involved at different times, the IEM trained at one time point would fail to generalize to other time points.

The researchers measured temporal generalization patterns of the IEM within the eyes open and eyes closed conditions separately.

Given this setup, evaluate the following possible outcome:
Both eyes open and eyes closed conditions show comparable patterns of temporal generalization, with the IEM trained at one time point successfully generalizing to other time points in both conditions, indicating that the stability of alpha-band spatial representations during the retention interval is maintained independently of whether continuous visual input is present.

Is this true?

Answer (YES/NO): NO